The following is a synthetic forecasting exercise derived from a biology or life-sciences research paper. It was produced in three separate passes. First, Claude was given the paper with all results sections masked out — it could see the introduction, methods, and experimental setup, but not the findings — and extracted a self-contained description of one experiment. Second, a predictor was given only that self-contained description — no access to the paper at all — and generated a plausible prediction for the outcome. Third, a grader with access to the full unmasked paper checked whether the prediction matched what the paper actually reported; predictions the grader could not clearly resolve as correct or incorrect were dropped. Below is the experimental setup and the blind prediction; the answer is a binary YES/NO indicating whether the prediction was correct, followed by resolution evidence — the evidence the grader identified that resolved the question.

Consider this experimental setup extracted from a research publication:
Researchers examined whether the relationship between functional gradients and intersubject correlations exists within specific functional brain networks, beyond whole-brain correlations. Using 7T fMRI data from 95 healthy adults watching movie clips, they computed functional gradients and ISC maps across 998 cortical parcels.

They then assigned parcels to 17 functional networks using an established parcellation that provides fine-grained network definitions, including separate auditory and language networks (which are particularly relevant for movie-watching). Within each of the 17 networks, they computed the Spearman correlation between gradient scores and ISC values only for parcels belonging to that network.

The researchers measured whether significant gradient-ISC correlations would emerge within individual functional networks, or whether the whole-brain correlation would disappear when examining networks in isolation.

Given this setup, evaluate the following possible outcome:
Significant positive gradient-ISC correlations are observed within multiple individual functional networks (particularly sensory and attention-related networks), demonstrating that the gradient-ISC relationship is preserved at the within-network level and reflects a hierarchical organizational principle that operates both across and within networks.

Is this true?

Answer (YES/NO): YES